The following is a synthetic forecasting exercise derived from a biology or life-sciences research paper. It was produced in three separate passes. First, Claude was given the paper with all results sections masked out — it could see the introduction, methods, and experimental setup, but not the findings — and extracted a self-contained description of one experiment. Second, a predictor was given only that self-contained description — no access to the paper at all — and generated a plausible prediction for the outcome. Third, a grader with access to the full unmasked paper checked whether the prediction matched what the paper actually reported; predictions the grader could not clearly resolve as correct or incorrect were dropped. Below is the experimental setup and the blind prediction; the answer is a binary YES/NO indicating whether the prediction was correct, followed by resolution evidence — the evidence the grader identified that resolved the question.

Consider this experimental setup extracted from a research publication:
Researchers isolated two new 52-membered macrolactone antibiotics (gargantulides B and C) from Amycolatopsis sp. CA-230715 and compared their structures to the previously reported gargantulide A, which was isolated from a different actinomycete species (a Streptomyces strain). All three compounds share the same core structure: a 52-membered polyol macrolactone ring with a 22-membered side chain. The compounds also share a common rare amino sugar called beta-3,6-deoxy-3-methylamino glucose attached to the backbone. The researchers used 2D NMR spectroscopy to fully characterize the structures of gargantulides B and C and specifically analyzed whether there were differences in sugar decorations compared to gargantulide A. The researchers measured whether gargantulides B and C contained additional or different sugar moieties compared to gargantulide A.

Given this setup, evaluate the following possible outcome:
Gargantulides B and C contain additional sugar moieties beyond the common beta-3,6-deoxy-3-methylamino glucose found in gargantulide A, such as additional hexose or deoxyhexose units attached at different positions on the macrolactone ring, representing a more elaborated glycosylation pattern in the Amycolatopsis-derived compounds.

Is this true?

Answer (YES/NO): YES